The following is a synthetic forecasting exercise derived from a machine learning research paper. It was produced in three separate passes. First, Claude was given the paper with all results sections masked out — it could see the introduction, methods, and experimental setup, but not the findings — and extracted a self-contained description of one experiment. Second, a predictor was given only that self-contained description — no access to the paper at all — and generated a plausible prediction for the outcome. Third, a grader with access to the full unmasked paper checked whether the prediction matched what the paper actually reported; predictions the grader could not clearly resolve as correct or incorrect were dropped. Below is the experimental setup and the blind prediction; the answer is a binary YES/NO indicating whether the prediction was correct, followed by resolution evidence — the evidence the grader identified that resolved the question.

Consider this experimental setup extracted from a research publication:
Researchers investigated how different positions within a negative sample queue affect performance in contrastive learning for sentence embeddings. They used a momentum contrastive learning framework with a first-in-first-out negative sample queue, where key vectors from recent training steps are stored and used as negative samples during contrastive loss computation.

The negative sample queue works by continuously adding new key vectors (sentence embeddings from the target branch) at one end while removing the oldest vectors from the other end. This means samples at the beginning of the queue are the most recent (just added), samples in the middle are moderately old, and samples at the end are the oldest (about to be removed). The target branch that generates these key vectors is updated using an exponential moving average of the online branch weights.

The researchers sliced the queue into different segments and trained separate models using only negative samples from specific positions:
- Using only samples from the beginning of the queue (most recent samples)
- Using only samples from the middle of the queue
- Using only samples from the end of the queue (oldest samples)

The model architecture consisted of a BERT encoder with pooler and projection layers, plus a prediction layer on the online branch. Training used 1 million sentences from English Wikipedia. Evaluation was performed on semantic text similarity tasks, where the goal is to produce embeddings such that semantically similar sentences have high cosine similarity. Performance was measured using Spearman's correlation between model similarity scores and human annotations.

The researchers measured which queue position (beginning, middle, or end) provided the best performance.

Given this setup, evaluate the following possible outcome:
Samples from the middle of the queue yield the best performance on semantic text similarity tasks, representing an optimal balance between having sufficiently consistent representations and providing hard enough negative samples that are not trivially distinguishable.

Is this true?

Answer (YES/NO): YES